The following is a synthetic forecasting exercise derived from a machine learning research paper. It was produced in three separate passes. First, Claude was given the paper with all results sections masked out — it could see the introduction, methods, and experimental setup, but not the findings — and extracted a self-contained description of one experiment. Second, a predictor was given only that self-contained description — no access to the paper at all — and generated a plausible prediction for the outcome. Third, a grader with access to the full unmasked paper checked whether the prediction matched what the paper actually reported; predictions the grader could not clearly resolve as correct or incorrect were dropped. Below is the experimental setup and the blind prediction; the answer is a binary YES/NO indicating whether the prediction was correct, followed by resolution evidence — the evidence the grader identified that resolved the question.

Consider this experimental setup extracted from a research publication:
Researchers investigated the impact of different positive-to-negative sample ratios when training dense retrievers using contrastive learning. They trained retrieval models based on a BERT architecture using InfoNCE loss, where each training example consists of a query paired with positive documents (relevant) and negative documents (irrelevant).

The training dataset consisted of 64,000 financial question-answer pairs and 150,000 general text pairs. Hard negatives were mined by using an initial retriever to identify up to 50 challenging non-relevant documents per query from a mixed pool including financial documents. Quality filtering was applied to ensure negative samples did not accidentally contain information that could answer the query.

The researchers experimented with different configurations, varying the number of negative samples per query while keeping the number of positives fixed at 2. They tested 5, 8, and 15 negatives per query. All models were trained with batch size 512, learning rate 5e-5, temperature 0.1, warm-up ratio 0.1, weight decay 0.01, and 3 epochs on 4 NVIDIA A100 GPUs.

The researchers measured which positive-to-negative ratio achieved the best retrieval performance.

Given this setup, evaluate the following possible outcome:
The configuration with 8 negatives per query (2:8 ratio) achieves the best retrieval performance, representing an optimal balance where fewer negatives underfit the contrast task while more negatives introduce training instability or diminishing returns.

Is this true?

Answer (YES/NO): YES